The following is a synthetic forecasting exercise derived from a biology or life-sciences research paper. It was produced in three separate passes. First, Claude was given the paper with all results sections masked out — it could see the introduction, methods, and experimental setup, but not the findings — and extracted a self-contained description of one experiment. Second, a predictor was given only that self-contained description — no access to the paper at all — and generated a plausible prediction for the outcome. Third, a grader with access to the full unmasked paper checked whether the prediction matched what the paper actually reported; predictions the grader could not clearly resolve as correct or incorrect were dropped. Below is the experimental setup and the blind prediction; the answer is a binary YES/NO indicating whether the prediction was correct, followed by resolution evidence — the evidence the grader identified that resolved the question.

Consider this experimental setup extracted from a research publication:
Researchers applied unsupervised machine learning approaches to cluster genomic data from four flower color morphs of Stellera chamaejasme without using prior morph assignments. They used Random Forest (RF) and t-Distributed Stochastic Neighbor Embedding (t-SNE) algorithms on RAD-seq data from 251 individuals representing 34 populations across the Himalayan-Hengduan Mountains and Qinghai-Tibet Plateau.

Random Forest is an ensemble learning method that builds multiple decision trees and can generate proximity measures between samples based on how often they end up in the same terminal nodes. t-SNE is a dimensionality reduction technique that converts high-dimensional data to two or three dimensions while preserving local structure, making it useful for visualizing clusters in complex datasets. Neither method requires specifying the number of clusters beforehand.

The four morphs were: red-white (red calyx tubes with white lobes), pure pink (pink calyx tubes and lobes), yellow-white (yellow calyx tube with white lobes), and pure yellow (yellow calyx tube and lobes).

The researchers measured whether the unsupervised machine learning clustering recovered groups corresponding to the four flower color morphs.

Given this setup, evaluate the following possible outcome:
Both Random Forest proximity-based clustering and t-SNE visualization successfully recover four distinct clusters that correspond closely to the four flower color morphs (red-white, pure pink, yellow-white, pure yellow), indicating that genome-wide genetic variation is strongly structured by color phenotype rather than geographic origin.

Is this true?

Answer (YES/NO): YES